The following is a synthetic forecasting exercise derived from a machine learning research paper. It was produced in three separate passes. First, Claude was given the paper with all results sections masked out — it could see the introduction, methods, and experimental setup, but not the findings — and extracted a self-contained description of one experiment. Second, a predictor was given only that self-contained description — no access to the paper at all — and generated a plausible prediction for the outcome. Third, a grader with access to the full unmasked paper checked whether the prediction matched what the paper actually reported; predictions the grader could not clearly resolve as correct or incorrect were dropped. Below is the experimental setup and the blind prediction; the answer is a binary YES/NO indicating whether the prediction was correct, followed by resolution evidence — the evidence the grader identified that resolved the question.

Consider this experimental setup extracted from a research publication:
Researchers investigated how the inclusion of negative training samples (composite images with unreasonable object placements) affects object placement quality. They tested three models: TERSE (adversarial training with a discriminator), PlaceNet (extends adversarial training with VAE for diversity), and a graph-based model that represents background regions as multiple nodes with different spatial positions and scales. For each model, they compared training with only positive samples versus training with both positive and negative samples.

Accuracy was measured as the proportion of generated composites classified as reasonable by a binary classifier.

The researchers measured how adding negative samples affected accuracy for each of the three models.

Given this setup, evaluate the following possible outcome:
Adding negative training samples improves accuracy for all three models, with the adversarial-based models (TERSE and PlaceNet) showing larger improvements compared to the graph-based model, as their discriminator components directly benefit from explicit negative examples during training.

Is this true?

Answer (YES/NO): YES